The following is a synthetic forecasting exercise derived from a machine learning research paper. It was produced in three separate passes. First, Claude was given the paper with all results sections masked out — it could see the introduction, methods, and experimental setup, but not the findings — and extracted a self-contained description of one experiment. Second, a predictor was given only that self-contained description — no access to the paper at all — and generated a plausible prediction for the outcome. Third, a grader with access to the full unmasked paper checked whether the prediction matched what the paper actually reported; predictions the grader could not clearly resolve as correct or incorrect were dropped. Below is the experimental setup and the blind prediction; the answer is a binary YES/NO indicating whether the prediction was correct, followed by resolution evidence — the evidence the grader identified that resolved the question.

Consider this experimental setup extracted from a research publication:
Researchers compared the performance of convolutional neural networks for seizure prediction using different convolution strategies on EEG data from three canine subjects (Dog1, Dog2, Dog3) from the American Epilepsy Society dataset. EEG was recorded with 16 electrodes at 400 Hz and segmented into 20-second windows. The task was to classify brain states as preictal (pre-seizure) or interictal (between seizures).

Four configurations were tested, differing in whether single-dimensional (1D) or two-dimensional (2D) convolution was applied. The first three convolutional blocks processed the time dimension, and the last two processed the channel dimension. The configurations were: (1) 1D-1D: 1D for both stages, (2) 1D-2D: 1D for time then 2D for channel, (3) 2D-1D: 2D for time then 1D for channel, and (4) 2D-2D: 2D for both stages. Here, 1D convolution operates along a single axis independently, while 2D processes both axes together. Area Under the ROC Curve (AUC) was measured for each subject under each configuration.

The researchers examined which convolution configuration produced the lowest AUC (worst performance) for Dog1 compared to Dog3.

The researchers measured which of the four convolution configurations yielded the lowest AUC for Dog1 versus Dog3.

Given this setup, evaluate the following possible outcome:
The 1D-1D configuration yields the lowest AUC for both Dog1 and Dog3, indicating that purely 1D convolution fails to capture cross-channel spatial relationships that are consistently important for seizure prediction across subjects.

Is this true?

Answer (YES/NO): NO